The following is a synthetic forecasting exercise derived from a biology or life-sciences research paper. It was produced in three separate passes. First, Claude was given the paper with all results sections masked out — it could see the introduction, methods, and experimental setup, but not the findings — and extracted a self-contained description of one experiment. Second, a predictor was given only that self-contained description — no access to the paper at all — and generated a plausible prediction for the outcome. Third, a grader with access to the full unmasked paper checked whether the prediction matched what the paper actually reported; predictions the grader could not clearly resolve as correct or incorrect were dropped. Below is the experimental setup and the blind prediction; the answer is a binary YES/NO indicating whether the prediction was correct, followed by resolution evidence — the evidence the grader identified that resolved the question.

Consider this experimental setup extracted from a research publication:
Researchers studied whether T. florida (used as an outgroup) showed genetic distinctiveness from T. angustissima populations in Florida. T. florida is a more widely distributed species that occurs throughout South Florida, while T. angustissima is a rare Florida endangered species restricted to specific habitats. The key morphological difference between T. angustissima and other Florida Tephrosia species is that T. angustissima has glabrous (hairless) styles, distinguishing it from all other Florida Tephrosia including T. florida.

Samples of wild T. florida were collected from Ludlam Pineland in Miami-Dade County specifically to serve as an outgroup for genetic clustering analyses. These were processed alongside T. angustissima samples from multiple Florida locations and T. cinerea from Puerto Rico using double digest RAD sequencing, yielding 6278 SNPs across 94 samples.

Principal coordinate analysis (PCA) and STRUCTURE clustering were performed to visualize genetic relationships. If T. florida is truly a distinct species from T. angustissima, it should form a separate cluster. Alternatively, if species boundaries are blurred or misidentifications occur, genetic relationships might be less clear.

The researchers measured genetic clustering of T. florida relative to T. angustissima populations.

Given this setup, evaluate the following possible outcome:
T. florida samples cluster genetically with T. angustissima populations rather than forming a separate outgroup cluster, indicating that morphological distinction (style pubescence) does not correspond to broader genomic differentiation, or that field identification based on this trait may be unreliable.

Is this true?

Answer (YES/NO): NO